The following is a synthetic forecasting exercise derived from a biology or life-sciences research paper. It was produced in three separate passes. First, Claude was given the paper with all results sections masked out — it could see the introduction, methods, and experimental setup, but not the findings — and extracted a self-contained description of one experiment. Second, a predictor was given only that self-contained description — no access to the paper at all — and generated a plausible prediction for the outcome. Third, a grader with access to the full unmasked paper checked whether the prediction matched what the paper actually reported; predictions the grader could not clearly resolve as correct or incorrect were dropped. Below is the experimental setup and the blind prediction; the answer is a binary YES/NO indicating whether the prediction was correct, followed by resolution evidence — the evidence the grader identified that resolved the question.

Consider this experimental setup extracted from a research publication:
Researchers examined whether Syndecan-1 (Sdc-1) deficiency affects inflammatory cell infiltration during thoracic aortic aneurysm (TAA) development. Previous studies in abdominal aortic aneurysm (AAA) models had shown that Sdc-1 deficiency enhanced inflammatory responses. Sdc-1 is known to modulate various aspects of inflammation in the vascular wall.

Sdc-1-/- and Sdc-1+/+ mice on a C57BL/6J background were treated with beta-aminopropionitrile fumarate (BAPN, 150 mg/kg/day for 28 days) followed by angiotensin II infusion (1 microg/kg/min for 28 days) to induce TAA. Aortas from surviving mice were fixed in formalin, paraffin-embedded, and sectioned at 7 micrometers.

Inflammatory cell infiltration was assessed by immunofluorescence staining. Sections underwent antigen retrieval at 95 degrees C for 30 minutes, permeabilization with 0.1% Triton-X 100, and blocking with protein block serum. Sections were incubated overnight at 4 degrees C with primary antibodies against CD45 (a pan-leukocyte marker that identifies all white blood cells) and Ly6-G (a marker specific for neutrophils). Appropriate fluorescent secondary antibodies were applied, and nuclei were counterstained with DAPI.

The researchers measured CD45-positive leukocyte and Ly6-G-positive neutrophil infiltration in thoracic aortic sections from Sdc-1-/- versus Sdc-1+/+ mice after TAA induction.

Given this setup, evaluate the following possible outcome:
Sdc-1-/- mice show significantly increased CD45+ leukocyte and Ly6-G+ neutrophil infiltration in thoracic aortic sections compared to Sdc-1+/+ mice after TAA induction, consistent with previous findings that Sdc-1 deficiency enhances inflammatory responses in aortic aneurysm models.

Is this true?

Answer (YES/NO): NO